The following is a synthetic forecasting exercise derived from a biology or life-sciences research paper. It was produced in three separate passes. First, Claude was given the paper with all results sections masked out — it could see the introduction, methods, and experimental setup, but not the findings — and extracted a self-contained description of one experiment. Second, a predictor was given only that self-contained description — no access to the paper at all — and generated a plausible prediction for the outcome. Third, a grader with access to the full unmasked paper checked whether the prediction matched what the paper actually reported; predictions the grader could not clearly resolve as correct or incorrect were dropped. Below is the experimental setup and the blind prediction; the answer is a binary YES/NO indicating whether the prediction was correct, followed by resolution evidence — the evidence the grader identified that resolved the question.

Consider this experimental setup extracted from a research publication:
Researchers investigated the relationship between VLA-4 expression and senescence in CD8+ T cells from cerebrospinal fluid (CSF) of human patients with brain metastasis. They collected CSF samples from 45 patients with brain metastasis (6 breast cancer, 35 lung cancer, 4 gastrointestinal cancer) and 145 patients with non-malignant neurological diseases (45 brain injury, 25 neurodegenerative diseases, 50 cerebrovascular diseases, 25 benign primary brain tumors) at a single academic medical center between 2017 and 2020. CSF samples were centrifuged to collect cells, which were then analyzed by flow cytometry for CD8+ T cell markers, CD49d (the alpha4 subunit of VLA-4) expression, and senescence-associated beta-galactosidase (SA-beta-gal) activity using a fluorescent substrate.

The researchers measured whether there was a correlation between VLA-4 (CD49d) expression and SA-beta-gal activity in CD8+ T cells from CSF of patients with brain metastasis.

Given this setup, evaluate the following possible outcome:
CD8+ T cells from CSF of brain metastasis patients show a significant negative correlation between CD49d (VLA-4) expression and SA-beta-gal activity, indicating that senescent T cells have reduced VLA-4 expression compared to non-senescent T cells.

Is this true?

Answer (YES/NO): YES